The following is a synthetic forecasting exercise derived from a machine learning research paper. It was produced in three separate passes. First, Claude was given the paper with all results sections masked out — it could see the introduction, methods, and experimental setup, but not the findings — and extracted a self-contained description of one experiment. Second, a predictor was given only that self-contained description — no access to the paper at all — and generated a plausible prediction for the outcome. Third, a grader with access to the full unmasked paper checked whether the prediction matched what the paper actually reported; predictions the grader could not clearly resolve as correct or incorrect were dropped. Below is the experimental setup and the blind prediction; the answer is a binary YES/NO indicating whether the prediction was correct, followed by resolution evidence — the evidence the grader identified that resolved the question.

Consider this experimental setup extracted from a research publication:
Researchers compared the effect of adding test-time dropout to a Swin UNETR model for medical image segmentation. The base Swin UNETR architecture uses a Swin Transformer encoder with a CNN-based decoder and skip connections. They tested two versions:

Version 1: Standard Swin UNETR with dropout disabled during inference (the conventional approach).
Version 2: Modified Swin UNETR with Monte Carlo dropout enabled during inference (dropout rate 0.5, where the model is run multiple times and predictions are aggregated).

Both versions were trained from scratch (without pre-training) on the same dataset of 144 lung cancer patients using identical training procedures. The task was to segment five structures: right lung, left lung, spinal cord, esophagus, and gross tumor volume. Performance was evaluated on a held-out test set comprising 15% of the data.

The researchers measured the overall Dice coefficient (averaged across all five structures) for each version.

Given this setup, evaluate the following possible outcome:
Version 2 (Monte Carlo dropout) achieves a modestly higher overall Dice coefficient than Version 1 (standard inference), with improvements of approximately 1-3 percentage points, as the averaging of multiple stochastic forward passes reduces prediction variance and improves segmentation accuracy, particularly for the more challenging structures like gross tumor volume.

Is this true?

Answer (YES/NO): NO